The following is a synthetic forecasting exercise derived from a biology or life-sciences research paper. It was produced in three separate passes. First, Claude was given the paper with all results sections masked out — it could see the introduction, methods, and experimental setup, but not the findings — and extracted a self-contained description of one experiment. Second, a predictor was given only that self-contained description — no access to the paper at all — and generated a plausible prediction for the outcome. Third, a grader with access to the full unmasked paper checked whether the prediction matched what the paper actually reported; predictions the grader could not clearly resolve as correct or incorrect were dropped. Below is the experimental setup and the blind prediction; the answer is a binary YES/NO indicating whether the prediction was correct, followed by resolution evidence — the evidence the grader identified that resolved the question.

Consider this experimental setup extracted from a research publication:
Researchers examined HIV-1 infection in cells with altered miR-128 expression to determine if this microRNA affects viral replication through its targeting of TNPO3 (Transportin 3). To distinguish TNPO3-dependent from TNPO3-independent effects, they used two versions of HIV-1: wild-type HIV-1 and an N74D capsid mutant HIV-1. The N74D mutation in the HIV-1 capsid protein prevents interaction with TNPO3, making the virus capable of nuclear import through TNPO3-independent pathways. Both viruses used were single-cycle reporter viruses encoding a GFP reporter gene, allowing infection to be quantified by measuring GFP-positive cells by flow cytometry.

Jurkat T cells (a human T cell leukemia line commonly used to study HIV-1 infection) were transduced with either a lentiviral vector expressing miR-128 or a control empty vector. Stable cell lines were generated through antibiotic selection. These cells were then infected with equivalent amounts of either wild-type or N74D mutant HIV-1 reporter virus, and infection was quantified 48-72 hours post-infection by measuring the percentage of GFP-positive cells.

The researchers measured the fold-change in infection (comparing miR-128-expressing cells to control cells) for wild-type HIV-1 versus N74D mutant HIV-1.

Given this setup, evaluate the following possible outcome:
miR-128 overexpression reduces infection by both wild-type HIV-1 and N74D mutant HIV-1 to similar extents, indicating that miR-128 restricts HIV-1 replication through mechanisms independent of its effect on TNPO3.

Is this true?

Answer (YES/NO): NO